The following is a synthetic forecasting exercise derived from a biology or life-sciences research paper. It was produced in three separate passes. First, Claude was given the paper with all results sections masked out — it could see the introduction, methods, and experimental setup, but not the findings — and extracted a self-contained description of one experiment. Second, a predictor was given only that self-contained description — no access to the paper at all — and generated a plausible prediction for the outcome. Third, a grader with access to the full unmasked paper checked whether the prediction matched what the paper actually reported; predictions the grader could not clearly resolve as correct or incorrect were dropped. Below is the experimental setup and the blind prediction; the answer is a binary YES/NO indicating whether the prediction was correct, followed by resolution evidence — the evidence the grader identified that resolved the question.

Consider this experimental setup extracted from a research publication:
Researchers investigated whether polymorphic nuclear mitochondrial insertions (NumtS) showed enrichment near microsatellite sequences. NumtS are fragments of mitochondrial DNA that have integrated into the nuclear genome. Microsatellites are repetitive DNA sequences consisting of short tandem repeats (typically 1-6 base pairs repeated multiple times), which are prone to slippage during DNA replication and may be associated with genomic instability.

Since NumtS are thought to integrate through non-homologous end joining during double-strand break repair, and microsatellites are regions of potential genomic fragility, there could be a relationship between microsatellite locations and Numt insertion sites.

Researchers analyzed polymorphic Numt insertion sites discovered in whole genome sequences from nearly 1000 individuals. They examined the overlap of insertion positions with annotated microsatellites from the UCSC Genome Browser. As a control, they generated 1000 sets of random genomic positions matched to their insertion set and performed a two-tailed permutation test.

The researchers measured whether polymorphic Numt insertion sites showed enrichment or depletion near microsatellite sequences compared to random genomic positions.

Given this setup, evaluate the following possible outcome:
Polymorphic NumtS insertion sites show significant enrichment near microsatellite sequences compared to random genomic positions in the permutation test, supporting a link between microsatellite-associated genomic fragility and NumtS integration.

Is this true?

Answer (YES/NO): NO